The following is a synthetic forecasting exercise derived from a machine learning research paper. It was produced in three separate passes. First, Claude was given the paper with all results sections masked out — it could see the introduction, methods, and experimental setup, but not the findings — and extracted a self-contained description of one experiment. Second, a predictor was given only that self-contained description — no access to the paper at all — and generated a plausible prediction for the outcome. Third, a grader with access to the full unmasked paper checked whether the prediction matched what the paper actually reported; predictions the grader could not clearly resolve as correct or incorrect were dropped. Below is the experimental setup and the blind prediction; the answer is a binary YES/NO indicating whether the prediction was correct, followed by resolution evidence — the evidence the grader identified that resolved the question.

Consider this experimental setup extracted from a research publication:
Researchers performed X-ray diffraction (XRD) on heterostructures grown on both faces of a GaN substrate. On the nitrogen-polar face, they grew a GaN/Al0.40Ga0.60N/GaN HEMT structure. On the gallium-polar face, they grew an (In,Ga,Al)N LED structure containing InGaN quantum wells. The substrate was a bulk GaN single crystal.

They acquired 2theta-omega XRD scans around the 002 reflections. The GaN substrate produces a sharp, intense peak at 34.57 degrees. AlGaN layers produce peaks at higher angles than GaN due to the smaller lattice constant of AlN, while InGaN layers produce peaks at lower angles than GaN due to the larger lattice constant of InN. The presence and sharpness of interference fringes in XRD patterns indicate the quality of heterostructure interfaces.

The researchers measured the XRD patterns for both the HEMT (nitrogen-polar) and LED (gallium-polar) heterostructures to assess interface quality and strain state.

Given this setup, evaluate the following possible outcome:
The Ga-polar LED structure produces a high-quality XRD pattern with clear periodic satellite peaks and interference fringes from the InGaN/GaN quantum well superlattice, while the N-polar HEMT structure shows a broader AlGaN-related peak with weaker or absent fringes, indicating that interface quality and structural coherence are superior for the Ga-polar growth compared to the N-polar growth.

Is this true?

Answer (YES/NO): NO